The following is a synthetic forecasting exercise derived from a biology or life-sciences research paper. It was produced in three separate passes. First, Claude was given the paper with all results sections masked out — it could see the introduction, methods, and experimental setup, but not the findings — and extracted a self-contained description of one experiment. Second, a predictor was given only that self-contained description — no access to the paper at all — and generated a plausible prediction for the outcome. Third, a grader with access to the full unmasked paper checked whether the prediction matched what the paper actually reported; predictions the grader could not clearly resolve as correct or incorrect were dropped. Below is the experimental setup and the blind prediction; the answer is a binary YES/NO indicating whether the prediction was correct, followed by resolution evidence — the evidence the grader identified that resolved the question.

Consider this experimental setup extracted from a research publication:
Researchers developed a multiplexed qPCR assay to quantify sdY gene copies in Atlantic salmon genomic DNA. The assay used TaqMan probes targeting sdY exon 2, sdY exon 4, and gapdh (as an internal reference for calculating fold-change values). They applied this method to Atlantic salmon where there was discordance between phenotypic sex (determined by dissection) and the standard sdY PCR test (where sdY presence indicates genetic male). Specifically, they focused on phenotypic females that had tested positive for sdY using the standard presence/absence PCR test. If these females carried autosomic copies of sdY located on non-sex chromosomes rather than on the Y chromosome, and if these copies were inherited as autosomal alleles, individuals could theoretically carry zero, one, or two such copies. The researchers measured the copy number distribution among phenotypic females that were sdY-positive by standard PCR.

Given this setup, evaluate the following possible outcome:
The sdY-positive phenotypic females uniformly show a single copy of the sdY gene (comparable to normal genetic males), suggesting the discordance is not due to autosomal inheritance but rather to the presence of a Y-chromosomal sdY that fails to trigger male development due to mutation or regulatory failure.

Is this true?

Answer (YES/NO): NO